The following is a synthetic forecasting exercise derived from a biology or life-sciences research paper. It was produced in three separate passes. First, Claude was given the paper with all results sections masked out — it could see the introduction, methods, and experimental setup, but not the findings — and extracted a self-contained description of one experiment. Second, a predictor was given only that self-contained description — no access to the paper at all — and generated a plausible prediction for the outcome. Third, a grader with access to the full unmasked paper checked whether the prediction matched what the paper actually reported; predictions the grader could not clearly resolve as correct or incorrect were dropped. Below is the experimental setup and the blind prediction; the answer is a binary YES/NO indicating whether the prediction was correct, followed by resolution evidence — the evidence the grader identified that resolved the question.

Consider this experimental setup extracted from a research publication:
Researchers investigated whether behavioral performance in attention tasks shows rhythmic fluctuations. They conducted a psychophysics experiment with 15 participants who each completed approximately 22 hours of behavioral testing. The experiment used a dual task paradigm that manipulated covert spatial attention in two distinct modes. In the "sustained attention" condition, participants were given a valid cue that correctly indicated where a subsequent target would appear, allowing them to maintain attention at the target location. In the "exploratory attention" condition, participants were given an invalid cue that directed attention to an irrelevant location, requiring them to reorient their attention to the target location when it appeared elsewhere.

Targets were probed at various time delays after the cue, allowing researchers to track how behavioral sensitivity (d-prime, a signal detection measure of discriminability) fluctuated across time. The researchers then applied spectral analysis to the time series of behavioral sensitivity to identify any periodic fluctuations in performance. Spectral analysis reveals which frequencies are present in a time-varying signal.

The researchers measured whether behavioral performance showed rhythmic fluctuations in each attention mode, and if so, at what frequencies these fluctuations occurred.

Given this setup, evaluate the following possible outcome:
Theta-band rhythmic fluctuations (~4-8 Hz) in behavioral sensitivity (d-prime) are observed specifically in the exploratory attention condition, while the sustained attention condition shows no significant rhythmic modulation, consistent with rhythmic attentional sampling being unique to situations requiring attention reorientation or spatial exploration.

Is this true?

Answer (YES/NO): NO